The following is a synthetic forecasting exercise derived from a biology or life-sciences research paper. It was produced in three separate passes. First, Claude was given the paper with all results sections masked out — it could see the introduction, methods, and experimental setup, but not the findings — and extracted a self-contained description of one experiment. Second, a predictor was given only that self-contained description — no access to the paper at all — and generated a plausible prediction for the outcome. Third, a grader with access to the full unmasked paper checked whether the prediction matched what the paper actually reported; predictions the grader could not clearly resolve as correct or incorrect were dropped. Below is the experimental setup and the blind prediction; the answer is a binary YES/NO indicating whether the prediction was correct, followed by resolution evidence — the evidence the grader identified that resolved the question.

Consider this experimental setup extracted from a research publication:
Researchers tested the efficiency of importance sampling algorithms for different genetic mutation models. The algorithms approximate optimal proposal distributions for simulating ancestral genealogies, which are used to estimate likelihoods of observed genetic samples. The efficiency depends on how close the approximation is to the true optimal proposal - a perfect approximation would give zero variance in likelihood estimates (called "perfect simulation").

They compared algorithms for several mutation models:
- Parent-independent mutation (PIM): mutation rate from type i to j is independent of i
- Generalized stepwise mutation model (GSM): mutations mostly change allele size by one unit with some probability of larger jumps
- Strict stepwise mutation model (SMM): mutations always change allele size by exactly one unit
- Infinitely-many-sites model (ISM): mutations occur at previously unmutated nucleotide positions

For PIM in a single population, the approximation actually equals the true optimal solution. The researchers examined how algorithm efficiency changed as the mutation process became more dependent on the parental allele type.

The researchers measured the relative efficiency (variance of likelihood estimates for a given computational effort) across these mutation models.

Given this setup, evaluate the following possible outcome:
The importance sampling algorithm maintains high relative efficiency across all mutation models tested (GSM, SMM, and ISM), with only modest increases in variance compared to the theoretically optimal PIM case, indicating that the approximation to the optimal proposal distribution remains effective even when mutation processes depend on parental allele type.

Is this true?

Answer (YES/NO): NO